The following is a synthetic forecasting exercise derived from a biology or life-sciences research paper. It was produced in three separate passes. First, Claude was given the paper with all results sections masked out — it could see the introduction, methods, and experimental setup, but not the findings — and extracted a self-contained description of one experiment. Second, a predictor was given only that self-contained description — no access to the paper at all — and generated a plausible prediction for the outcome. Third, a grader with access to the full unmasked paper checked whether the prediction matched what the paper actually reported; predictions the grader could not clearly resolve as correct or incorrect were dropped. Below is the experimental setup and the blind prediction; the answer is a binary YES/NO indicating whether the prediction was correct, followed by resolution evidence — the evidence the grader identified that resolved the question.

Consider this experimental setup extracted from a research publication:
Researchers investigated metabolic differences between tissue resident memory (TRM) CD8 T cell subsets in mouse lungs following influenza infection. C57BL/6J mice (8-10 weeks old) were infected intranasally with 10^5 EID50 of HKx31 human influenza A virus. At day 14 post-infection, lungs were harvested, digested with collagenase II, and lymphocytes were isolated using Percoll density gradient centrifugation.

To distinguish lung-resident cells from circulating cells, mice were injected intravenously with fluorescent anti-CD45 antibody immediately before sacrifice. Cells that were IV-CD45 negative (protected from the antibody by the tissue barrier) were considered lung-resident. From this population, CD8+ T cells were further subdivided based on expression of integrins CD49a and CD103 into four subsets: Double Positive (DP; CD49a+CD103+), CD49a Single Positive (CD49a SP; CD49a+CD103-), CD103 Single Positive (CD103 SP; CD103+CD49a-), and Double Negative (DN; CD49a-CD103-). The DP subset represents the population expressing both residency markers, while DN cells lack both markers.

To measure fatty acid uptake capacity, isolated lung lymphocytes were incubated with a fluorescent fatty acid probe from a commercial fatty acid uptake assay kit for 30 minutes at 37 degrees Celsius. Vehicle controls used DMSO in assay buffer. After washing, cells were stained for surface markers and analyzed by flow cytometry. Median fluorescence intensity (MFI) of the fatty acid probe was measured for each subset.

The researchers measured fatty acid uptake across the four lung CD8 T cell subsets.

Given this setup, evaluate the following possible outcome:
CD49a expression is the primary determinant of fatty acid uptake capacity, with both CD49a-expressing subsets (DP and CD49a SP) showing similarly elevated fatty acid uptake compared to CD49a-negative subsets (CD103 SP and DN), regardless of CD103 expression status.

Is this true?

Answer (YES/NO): YES